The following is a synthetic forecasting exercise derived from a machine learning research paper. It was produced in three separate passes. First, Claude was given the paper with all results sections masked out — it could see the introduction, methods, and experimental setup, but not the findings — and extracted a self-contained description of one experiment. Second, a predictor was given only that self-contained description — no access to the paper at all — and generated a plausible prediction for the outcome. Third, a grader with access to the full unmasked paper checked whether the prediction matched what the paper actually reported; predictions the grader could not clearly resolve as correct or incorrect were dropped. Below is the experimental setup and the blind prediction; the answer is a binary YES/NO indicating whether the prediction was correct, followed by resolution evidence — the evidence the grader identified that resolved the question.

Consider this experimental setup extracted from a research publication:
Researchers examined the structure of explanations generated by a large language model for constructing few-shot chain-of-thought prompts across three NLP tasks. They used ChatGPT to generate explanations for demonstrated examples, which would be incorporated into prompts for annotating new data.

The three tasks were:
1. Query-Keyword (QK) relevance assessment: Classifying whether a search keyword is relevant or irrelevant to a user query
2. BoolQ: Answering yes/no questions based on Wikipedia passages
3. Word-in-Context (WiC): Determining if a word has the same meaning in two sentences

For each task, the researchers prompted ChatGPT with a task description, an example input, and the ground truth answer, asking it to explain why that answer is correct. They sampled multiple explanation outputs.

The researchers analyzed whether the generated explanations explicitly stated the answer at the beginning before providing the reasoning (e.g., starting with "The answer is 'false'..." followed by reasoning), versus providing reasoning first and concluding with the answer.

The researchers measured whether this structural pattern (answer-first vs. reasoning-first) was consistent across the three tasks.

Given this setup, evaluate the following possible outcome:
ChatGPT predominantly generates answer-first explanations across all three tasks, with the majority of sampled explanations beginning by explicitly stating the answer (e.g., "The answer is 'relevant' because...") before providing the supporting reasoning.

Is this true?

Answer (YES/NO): YES